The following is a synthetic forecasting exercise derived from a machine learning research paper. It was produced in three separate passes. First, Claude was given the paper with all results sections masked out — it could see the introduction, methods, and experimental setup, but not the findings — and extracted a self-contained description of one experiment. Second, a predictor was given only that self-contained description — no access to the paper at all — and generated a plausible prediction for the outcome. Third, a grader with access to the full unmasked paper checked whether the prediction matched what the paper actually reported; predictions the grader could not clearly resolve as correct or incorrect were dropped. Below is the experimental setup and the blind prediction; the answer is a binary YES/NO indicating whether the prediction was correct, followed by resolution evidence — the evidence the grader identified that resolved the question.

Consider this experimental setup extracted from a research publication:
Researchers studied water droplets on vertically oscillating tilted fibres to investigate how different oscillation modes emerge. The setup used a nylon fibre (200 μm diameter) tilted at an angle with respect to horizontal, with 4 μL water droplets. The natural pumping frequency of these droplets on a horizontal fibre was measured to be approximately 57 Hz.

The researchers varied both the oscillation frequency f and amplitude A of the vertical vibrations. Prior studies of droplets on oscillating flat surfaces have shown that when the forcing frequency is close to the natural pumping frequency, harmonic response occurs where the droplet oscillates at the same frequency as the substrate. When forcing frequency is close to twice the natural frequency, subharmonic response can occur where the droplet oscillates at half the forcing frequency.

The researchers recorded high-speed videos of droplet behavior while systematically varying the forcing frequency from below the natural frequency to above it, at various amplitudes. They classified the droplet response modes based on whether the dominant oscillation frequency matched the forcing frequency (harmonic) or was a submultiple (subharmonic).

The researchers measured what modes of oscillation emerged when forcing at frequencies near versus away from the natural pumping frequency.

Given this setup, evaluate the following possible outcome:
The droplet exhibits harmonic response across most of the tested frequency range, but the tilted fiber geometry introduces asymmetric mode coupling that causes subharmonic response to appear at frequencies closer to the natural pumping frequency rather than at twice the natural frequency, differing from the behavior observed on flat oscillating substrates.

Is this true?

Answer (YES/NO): NO